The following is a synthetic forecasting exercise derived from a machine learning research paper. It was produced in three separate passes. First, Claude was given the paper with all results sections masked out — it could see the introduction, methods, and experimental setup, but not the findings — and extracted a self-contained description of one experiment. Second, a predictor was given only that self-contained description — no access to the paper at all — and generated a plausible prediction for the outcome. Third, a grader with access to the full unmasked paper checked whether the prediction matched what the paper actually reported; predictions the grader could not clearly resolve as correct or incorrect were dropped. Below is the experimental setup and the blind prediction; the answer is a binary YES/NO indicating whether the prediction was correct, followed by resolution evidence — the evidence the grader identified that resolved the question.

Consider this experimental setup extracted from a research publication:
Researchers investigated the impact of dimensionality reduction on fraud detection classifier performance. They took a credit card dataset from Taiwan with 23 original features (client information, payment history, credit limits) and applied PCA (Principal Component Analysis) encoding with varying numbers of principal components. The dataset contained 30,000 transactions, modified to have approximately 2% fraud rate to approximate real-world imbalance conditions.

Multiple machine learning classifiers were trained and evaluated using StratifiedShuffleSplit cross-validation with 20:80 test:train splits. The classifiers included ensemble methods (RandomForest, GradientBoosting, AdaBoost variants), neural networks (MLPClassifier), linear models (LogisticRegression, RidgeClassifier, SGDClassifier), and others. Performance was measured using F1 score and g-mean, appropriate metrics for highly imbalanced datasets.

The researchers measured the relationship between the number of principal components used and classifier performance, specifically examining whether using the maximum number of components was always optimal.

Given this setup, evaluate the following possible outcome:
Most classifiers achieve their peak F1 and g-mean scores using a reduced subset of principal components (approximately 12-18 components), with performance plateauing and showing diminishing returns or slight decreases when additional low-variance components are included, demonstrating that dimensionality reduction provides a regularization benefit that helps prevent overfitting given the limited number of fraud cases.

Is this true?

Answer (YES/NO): YES